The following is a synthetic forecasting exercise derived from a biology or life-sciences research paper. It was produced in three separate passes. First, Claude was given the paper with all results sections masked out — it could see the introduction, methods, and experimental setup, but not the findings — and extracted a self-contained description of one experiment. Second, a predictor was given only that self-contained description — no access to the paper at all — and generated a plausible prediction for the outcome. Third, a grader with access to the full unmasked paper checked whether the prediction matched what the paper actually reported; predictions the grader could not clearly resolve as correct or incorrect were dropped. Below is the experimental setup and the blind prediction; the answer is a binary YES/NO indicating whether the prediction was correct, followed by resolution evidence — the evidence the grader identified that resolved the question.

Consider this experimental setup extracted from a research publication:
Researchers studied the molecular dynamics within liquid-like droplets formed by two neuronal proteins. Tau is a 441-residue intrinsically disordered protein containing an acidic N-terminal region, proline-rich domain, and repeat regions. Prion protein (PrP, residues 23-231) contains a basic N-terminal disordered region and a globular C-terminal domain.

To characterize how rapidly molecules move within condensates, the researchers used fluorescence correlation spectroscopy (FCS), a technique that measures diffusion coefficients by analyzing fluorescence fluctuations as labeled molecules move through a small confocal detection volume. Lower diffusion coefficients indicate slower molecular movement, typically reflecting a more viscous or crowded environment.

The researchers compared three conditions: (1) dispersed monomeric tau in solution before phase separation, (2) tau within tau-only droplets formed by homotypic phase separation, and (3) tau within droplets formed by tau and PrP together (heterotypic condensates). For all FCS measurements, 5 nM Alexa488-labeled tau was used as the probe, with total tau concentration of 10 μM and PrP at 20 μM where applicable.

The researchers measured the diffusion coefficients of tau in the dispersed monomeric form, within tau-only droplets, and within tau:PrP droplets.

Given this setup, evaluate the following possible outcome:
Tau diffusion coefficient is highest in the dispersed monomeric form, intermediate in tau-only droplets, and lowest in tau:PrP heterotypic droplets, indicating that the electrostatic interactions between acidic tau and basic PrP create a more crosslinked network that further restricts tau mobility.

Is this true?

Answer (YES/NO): YES